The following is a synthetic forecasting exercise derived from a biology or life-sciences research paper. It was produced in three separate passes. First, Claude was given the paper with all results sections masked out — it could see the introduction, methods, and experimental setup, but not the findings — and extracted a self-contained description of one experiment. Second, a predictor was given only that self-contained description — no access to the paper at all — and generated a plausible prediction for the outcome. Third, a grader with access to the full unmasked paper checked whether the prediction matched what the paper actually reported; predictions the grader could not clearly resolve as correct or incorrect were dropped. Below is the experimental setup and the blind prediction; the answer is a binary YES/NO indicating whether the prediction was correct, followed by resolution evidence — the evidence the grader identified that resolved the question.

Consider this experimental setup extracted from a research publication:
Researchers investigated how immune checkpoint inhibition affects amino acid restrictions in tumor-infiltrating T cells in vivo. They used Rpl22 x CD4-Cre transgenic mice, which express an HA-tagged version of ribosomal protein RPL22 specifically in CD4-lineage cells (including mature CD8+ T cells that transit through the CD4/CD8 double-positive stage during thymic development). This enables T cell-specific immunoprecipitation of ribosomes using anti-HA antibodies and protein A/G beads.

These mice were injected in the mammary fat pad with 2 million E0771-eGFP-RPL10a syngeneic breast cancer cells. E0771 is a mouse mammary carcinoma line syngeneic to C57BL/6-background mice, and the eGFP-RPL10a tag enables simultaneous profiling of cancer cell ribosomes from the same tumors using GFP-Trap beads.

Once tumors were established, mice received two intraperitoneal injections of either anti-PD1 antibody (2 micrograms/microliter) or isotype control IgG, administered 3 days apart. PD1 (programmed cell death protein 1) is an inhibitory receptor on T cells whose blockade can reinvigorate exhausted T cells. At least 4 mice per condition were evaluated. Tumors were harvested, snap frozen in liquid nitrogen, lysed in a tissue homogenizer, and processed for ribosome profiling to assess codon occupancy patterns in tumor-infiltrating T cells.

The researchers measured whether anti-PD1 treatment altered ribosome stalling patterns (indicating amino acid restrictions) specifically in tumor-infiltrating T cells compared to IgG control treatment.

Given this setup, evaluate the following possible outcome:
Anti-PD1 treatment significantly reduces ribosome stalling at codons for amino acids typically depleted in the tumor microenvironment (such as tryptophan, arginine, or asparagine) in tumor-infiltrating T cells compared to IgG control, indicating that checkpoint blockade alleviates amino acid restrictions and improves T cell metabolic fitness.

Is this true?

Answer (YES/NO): NO